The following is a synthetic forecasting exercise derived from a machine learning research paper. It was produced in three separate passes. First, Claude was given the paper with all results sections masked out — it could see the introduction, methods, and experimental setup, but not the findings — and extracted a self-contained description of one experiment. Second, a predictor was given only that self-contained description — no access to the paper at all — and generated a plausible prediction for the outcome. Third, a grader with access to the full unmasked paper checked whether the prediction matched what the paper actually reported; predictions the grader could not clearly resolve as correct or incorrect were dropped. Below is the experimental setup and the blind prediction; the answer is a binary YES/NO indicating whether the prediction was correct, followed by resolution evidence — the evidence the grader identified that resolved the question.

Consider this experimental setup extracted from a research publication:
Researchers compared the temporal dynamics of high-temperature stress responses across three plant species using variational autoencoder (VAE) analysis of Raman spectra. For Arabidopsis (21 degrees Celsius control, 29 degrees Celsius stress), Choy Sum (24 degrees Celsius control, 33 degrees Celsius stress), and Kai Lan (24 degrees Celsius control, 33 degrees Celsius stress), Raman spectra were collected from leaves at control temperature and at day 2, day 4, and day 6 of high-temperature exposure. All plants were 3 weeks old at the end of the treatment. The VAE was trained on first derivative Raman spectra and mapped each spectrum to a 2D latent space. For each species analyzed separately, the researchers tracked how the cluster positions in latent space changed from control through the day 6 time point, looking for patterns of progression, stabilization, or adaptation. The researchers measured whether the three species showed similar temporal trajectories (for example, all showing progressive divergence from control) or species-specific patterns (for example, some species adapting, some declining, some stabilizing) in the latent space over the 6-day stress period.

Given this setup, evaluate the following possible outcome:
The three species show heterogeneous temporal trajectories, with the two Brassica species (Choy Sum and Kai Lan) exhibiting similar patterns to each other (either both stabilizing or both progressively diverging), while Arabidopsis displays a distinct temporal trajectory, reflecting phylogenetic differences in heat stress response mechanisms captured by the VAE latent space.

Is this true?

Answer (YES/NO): NO